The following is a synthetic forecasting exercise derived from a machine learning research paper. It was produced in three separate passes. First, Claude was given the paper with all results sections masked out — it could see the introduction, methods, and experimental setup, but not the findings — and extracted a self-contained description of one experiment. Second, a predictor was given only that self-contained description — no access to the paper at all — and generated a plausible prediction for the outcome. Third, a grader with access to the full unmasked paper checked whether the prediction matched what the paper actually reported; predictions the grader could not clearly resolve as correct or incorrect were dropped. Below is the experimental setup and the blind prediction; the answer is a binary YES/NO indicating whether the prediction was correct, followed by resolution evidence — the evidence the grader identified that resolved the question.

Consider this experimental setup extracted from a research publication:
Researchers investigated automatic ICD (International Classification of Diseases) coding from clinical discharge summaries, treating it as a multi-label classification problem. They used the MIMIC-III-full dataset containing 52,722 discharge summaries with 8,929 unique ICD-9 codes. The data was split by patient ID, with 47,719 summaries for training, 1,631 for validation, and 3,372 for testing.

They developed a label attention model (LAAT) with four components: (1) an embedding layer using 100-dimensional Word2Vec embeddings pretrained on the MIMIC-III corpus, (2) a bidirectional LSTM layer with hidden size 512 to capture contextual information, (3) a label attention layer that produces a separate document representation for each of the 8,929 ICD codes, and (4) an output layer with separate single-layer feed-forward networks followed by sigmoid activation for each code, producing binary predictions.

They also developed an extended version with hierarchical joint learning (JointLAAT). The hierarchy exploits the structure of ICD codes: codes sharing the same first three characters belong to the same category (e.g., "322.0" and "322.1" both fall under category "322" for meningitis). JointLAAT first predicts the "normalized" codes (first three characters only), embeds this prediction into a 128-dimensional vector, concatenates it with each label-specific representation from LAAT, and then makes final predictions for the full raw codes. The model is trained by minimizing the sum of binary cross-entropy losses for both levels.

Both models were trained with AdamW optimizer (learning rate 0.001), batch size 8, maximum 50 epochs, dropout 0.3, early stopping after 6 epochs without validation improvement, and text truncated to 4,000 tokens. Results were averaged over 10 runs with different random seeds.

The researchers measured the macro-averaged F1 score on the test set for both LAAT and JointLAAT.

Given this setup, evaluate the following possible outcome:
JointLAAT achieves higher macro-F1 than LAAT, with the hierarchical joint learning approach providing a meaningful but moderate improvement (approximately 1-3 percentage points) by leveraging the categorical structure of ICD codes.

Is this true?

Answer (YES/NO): NO